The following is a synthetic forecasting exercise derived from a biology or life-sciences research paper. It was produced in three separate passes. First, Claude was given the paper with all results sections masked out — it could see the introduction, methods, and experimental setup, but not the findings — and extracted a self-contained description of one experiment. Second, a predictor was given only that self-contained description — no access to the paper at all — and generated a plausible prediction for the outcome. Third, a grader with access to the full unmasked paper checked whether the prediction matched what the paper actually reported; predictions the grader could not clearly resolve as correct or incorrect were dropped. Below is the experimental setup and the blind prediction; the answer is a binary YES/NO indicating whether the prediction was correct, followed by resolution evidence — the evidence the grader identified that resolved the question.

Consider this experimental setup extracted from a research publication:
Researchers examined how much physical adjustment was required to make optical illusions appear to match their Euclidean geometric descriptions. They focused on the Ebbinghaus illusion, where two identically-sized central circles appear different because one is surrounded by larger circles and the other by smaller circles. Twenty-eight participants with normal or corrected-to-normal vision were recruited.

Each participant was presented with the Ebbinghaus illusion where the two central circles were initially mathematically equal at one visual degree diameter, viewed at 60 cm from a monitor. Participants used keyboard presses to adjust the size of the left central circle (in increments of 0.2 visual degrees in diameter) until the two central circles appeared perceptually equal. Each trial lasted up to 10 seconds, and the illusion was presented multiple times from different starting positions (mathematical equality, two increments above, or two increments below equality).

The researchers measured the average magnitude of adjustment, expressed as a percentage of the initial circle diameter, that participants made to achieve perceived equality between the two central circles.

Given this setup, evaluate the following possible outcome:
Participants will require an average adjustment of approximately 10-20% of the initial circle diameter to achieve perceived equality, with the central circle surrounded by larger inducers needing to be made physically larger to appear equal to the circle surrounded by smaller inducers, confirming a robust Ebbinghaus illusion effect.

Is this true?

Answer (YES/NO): NO